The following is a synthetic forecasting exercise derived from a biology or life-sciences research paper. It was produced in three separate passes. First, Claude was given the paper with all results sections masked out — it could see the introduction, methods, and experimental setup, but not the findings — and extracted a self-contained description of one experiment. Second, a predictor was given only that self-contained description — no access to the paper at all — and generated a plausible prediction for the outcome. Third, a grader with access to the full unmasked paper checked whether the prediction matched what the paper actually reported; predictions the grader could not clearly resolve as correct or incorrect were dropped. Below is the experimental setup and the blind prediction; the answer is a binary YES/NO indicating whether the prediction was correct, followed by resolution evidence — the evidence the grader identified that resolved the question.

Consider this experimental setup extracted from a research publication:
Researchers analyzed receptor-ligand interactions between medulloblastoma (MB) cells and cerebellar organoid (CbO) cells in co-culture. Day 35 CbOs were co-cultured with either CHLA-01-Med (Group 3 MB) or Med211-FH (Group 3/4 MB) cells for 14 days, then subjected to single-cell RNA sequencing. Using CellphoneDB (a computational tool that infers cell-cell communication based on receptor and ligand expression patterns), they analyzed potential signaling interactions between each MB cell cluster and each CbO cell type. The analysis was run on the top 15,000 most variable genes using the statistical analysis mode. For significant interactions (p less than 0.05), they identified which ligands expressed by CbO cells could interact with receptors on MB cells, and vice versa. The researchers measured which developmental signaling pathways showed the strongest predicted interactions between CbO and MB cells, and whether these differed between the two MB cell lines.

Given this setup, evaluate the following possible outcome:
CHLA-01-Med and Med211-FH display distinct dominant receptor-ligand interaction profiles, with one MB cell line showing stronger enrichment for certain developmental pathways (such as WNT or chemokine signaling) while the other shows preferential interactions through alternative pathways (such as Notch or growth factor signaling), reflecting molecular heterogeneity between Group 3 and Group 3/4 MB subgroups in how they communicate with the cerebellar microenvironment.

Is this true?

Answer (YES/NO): NO